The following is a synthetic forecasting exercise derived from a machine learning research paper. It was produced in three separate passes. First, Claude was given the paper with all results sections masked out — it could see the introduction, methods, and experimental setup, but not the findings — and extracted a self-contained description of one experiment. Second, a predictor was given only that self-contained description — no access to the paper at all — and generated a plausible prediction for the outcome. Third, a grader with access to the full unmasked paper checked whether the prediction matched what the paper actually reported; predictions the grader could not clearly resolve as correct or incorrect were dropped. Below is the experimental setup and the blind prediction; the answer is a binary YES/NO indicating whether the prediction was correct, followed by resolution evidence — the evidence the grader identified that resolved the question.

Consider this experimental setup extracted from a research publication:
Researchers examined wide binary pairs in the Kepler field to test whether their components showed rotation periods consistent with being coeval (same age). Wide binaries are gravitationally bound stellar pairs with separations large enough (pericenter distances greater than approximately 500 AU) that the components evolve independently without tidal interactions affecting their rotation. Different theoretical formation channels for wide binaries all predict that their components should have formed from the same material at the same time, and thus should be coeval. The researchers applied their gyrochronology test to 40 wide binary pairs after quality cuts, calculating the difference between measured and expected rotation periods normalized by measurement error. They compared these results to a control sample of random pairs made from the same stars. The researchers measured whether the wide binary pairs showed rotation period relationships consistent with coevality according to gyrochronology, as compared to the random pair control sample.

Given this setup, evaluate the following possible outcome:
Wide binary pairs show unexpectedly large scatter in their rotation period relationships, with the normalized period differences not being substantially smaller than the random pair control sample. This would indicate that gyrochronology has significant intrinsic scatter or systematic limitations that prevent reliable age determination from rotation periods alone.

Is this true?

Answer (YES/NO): NO